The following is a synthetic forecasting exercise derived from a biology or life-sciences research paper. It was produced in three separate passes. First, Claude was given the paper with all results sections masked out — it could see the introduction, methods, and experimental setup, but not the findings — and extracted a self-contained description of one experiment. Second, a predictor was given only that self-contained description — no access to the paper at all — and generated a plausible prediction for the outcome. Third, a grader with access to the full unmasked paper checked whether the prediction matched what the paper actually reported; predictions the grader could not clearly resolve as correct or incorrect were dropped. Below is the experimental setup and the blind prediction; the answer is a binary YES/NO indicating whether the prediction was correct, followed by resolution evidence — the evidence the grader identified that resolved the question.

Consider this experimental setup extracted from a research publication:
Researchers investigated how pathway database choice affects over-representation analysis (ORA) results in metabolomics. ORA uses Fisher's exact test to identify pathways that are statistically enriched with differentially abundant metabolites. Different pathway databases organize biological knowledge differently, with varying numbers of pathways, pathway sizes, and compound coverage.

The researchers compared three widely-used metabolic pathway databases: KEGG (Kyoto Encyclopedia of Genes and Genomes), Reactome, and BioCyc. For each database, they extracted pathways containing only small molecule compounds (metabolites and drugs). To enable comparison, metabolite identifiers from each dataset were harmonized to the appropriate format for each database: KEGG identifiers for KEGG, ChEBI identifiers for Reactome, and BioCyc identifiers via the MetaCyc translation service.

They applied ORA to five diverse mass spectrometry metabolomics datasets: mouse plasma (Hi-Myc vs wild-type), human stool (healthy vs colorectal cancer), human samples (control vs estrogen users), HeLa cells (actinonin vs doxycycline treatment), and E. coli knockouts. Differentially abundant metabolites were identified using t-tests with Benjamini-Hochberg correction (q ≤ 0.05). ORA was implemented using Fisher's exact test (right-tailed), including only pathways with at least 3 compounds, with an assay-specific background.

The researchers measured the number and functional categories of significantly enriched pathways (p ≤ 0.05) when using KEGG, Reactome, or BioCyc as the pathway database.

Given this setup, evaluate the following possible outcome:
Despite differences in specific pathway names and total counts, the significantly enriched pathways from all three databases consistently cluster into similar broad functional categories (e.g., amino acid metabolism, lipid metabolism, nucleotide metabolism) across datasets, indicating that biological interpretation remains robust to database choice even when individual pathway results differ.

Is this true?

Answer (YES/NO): NO